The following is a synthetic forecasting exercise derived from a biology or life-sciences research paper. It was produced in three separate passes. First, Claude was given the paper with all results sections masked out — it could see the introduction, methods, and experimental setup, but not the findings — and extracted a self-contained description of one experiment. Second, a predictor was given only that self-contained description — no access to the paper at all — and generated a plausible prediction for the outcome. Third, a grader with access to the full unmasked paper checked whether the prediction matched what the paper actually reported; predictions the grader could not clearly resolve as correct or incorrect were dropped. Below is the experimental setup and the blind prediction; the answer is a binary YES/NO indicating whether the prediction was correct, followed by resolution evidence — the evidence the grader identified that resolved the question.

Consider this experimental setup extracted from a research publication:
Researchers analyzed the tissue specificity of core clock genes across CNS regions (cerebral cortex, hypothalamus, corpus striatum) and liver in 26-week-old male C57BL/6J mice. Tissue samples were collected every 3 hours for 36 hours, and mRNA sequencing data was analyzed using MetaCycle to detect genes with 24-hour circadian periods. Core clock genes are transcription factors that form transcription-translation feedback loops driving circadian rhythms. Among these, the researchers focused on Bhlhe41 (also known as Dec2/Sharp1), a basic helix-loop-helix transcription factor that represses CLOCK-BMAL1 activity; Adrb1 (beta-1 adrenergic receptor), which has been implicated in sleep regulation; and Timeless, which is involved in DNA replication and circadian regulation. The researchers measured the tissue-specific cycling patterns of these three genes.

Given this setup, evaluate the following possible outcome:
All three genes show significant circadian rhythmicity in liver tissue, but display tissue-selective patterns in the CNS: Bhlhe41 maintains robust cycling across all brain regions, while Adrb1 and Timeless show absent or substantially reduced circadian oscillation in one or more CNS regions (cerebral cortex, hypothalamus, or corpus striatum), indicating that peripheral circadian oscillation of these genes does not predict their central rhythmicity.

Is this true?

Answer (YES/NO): NO